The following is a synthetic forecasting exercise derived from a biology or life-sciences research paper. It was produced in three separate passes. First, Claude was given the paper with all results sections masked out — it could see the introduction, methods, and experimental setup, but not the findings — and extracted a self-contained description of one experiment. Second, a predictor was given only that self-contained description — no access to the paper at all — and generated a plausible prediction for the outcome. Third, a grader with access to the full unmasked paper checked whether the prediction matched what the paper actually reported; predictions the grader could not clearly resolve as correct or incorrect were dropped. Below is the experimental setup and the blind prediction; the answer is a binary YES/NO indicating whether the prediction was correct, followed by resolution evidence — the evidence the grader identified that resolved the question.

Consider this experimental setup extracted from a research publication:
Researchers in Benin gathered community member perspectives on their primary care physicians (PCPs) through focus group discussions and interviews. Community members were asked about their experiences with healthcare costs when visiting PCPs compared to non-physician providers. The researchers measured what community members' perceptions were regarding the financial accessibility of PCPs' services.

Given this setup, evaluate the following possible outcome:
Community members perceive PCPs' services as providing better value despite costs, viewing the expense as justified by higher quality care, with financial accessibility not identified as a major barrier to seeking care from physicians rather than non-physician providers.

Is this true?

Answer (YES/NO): NO